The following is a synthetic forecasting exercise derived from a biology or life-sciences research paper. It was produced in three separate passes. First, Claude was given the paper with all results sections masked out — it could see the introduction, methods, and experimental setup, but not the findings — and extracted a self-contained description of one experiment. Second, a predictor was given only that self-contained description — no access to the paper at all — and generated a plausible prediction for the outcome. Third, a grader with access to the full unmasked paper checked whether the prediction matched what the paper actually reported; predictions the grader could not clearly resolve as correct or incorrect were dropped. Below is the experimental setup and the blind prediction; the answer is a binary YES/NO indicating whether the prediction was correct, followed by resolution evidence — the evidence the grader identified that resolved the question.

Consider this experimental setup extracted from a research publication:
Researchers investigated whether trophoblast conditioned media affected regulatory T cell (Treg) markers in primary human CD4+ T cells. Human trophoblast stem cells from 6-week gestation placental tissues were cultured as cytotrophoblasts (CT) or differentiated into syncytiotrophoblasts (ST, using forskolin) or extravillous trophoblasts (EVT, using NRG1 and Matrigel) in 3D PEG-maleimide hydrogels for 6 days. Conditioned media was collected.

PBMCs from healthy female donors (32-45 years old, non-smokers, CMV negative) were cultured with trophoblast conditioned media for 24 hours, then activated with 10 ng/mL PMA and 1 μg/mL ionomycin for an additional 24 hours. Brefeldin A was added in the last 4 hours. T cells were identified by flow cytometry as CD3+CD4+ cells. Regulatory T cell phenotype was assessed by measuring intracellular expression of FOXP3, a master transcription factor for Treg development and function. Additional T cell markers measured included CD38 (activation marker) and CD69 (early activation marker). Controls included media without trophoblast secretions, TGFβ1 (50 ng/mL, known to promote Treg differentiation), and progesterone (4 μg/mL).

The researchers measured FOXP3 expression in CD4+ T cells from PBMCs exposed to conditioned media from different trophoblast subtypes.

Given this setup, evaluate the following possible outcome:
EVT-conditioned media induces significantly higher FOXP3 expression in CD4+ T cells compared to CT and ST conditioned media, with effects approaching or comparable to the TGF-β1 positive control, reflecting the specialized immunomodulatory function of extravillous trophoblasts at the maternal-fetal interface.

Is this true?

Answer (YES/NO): NO